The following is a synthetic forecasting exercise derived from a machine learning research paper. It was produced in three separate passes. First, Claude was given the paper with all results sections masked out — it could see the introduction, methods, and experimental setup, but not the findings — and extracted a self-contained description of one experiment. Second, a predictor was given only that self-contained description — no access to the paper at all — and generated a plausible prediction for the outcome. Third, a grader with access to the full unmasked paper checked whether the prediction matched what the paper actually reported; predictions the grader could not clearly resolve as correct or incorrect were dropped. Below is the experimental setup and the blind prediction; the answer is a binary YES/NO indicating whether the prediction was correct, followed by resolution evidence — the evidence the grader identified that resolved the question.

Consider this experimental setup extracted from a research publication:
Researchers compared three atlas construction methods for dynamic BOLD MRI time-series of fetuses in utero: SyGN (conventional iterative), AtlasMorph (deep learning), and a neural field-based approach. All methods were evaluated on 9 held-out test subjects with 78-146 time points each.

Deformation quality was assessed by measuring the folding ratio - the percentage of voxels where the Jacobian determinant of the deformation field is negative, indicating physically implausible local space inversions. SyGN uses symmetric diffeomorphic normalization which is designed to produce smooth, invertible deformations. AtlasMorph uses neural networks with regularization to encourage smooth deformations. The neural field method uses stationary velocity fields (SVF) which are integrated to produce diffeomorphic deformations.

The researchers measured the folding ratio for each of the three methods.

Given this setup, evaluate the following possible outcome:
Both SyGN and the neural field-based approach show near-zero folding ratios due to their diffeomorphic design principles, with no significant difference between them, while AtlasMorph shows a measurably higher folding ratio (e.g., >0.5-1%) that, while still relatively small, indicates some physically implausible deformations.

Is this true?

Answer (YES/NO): NO